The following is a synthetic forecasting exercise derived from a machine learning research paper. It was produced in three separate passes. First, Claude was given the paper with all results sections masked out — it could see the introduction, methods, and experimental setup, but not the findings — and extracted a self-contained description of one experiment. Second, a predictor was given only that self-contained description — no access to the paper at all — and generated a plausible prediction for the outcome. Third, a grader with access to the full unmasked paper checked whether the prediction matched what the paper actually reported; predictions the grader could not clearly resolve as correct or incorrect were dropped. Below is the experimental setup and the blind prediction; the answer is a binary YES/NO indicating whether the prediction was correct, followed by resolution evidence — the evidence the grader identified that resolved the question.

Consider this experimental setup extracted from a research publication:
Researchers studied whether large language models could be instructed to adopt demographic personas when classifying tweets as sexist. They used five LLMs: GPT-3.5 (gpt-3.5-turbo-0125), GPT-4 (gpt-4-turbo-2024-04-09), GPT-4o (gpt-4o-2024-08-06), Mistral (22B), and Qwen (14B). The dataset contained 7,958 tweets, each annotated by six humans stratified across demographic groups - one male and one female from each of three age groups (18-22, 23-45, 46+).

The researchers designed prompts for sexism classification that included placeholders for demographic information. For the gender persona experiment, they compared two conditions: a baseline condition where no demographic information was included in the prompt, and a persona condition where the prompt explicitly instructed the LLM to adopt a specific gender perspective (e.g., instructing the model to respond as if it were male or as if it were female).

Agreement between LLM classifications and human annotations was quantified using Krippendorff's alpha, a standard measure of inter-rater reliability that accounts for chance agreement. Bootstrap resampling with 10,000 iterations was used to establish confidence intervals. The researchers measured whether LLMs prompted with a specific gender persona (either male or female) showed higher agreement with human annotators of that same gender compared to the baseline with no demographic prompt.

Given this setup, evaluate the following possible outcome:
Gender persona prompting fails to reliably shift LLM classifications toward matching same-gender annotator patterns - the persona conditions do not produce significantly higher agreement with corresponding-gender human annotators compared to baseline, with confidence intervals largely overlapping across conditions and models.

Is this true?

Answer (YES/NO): NO